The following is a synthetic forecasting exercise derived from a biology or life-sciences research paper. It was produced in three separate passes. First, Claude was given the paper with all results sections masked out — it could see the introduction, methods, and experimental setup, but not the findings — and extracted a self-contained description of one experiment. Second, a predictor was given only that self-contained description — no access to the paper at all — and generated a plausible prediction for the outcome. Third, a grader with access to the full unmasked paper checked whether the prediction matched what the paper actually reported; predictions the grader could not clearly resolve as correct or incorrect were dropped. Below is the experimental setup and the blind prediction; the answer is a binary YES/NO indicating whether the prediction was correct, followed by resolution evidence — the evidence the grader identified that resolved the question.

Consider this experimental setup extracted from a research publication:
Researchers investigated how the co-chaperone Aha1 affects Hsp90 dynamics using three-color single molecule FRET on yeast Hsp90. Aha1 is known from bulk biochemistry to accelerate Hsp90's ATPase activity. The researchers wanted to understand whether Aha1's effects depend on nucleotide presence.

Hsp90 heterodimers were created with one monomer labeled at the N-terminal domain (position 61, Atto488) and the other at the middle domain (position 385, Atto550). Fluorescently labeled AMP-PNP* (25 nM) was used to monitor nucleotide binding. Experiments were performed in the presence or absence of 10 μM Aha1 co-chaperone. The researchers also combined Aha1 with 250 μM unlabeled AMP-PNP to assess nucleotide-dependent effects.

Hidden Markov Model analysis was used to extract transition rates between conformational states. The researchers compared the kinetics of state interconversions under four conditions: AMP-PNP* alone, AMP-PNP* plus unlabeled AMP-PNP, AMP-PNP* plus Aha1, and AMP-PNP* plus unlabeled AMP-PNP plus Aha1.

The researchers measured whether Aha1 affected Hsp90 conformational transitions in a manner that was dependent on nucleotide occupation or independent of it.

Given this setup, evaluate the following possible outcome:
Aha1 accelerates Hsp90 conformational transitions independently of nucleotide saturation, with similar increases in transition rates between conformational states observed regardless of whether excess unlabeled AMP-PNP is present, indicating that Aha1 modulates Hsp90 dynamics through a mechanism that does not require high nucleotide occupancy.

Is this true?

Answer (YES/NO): NO